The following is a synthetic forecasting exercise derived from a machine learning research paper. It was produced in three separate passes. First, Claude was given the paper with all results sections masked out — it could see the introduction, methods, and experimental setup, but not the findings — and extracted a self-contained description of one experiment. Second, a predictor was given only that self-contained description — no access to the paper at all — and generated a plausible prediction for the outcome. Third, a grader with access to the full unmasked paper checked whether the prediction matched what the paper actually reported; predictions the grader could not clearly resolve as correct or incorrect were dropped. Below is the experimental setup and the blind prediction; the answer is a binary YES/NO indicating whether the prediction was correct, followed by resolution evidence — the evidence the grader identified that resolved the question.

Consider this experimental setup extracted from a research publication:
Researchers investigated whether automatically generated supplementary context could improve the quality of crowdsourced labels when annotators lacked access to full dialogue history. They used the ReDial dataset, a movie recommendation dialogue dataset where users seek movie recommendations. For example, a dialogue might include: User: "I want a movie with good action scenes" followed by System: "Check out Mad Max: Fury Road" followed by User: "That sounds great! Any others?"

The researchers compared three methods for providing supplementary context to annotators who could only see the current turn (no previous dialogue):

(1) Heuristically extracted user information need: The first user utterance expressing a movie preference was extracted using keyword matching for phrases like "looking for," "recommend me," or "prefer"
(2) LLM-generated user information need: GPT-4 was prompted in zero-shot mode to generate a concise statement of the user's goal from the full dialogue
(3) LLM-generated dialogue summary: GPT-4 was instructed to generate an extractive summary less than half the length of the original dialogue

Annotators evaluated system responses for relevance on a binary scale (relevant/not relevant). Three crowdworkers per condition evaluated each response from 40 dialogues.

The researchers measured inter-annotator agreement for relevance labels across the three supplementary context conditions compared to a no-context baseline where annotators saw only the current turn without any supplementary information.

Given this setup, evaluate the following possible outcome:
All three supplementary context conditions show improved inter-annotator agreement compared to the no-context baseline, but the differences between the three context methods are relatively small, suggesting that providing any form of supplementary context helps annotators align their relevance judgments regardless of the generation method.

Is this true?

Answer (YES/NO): NO